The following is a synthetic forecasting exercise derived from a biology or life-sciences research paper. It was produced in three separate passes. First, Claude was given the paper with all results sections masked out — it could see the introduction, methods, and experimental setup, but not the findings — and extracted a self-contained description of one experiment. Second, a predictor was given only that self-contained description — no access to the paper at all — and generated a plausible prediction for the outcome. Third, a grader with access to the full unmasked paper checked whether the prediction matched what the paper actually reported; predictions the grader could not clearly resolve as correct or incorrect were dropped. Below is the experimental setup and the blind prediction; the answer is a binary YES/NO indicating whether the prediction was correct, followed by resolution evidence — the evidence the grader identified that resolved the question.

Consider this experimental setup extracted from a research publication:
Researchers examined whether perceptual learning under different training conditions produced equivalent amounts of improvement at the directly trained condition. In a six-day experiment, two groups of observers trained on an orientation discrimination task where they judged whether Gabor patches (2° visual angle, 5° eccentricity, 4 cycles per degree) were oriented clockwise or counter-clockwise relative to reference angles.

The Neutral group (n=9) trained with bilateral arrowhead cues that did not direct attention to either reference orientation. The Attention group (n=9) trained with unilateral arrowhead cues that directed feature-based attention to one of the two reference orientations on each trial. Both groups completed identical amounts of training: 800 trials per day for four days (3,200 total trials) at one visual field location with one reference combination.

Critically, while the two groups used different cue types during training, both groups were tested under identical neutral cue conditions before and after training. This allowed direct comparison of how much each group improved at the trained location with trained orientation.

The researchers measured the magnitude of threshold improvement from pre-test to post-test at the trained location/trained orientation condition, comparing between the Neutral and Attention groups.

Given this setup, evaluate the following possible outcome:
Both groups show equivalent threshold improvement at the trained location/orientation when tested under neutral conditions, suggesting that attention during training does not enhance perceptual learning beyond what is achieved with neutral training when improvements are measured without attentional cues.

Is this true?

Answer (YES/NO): YES